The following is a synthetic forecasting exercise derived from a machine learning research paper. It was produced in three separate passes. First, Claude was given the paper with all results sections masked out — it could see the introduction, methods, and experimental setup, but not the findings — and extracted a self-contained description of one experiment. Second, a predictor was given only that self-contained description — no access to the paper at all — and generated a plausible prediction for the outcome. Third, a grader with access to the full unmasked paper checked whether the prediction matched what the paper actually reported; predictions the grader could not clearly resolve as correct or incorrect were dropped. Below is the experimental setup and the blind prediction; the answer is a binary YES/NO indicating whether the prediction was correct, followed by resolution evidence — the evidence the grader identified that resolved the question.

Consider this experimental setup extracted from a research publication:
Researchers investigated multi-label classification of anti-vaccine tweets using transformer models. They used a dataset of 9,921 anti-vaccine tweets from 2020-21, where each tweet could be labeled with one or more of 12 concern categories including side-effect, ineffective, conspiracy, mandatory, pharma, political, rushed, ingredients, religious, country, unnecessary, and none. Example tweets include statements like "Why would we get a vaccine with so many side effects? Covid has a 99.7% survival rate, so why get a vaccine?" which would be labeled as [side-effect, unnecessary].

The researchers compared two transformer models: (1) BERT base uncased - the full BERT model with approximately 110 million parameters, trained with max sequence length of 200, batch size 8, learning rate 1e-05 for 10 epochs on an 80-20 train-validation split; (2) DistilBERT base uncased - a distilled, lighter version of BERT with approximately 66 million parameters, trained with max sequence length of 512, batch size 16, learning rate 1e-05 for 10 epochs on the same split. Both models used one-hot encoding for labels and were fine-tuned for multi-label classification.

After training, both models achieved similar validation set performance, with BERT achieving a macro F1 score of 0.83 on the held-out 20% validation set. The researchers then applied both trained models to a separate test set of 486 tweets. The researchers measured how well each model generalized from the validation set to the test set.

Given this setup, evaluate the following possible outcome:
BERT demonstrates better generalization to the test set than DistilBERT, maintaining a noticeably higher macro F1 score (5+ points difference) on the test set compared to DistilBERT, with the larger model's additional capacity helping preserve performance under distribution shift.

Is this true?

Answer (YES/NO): NO